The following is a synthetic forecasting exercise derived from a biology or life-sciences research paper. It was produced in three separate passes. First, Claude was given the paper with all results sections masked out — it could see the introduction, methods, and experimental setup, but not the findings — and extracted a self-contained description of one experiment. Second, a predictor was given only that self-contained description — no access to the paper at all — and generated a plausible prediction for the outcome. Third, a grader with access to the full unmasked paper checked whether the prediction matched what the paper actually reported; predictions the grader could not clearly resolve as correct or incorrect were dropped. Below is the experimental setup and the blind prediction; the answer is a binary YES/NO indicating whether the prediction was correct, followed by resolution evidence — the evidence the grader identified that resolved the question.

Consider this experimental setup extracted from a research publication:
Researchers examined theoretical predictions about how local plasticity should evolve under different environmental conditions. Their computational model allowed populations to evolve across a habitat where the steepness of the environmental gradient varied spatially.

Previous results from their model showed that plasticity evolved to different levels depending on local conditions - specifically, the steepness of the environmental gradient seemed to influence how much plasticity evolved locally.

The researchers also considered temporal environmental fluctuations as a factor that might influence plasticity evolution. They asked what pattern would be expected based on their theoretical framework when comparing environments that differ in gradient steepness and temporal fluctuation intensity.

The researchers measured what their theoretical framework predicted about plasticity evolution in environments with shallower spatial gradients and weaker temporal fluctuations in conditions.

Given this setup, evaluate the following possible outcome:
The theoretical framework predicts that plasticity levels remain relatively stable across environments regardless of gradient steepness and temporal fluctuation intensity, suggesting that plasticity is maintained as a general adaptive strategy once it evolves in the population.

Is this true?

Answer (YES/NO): NO